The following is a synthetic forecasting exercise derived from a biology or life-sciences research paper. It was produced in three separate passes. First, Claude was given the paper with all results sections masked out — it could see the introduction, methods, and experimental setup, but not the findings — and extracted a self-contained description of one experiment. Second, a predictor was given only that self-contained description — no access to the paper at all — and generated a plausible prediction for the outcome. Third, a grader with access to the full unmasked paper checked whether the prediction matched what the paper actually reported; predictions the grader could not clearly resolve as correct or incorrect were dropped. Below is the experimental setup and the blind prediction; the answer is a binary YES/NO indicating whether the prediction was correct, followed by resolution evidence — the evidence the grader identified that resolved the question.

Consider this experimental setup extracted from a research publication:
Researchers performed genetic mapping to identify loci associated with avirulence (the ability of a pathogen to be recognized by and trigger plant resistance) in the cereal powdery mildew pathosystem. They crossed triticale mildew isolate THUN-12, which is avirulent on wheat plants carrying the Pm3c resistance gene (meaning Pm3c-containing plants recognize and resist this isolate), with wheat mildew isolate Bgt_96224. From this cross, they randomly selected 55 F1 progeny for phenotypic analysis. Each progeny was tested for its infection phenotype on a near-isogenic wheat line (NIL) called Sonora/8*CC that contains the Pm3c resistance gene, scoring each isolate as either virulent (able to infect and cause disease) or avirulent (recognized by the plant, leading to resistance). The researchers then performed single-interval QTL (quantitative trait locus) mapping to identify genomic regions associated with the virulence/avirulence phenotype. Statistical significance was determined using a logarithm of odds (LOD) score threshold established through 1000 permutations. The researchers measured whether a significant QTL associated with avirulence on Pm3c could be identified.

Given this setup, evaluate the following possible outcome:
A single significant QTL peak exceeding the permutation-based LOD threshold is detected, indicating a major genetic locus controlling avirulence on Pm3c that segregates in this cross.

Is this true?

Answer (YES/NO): YES